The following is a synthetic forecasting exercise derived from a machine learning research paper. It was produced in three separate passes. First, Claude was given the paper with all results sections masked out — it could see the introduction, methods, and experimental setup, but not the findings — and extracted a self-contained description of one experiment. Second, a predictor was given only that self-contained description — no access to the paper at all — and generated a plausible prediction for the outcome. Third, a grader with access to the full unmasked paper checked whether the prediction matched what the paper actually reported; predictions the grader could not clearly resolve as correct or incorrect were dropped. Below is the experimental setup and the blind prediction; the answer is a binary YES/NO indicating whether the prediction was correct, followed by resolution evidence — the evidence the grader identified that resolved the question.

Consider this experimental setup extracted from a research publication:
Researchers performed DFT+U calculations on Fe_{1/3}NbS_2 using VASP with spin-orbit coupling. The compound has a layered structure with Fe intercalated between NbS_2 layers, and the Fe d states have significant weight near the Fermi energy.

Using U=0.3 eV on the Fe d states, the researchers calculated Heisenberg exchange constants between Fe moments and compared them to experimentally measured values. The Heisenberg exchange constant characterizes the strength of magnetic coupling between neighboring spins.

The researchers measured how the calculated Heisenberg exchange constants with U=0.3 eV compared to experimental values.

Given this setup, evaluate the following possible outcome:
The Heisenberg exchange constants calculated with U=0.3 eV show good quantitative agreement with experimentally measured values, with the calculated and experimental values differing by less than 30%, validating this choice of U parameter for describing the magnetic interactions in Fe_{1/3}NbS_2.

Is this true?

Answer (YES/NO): NO